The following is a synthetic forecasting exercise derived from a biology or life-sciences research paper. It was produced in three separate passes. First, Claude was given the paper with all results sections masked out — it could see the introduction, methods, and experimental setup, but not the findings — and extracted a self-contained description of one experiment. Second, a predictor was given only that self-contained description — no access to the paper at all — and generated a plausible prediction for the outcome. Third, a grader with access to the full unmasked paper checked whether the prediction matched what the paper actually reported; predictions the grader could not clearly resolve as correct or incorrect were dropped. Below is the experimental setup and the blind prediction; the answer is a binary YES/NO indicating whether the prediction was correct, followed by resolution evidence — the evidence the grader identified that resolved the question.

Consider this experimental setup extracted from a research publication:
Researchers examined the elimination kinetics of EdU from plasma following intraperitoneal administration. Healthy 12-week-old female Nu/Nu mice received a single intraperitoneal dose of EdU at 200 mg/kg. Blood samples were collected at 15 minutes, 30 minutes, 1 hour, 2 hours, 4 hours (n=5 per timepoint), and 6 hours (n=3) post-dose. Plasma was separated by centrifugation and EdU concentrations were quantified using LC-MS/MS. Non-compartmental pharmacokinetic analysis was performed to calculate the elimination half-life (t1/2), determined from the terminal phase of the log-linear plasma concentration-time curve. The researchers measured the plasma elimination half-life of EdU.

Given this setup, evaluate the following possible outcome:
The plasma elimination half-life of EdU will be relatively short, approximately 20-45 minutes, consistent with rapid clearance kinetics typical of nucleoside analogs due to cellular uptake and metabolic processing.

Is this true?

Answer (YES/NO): NO